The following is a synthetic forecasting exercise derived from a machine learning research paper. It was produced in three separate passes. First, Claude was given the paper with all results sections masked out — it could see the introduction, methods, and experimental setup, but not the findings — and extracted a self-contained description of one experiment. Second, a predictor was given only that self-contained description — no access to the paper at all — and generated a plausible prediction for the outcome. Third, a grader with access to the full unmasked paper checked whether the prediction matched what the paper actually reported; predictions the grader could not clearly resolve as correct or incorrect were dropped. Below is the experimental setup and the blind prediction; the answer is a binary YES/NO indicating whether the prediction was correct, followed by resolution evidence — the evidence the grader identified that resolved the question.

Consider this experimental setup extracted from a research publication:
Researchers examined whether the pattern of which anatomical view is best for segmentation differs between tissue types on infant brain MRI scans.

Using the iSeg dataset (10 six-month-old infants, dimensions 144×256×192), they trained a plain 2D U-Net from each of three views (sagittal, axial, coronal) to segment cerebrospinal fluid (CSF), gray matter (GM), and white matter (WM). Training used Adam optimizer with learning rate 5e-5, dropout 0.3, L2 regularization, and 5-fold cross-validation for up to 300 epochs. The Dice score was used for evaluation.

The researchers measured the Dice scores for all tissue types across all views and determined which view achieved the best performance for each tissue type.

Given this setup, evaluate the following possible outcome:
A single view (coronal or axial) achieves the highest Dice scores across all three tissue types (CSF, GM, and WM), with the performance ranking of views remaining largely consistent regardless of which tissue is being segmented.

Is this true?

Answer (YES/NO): YES